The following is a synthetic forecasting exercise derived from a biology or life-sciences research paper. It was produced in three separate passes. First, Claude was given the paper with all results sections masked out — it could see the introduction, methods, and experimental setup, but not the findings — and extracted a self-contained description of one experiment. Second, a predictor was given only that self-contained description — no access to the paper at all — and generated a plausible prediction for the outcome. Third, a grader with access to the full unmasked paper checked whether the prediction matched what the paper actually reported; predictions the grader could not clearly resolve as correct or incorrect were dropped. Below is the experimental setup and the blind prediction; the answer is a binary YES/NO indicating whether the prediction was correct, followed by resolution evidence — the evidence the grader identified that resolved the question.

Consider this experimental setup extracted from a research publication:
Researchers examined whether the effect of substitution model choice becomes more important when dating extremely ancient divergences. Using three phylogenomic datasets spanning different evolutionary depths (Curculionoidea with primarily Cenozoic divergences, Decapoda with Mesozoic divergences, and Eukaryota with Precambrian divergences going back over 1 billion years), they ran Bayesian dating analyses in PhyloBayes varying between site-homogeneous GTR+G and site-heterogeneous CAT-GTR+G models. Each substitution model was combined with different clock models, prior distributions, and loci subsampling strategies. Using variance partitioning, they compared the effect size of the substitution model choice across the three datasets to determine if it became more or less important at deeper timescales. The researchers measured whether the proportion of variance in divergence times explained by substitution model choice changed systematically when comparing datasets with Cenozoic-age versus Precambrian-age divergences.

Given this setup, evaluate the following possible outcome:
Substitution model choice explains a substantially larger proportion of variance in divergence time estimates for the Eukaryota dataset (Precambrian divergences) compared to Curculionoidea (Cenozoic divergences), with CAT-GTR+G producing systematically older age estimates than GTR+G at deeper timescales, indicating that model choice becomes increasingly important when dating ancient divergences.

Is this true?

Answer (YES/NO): NO